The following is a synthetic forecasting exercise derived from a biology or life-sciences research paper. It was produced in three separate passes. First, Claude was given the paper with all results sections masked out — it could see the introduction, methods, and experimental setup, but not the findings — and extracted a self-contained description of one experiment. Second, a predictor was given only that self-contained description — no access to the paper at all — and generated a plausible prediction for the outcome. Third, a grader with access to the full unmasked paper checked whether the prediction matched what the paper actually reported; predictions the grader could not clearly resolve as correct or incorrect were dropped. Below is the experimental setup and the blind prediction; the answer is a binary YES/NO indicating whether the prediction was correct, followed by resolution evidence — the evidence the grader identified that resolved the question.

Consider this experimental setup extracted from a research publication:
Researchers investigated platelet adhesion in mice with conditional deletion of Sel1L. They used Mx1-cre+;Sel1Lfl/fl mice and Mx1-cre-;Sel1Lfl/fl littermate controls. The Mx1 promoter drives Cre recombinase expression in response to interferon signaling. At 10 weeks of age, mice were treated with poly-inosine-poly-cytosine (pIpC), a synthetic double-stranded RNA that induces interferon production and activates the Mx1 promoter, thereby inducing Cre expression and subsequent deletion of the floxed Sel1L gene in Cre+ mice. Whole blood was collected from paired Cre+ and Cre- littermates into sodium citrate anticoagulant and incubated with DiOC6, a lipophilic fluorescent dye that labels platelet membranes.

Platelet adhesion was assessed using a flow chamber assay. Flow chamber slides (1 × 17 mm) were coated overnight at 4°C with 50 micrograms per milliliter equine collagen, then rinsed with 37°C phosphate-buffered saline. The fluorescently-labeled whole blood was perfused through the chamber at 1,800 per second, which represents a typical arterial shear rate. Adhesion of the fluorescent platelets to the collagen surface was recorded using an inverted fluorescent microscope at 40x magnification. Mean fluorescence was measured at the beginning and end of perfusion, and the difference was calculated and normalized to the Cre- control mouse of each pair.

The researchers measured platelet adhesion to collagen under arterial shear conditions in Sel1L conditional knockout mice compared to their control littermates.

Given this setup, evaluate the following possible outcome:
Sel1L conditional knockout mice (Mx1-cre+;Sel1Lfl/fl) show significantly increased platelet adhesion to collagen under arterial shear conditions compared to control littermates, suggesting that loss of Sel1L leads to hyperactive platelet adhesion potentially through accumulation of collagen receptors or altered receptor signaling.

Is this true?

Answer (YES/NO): NO